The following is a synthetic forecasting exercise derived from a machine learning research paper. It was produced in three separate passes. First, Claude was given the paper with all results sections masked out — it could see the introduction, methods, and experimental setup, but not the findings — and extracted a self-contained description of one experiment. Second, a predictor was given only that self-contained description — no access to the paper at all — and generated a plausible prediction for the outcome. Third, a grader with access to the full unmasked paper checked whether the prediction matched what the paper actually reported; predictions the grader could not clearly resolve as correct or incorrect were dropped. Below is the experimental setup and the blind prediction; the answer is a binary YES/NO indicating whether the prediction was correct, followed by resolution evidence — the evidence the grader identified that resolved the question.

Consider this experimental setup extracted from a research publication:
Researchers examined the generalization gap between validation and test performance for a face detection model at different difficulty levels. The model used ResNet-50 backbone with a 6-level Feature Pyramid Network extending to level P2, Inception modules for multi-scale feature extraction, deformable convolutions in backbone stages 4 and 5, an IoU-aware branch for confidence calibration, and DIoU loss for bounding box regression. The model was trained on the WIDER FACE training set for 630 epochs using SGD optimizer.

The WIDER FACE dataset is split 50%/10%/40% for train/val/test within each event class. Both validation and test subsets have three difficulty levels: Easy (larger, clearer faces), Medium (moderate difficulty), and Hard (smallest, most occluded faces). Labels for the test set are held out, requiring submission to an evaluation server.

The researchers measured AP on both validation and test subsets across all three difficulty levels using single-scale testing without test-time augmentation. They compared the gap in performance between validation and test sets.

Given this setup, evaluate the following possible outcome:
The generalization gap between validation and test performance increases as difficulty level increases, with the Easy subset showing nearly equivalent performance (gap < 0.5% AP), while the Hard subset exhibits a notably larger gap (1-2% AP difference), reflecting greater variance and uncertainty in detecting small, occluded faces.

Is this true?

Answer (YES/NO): NO